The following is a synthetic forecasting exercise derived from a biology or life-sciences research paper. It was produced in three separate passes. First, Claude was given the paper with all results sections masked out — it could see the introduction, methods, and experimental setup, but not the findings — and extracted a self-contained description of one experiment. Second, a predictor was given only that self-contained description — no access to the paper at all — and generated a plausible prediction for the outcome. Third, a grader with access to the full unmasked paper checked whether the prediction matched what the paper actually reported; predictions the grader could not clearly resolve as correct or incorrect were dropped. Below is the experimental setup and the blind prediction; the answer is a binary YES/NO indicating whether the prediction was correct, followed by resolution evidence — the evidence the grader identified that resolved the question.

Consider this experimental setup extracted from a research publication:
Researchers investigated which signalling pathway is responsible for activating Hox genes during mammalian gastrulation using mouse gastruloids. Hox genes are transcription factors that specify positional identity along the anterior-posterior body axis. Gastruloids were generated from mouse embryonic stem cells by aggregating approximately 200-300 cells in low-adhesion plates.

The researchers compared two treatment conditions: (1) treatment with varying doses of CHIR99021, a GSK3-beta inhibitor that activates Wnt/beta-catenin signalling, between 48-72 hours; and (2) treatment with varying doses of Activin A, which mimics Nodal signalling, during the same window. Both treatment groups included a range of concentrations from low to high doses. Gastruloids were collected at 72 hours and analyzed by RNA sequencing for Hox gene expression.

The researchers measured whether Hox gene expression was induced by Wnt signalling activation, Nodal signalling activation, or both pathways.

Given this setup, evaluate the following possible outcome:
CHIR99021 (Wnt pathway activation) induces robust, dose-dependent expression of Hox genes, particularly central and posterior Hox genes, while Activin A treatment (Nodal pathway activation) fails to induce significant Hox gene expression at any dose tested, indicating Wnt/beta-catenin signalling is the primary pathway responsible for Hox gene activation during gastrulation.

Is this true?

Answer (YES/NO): YES